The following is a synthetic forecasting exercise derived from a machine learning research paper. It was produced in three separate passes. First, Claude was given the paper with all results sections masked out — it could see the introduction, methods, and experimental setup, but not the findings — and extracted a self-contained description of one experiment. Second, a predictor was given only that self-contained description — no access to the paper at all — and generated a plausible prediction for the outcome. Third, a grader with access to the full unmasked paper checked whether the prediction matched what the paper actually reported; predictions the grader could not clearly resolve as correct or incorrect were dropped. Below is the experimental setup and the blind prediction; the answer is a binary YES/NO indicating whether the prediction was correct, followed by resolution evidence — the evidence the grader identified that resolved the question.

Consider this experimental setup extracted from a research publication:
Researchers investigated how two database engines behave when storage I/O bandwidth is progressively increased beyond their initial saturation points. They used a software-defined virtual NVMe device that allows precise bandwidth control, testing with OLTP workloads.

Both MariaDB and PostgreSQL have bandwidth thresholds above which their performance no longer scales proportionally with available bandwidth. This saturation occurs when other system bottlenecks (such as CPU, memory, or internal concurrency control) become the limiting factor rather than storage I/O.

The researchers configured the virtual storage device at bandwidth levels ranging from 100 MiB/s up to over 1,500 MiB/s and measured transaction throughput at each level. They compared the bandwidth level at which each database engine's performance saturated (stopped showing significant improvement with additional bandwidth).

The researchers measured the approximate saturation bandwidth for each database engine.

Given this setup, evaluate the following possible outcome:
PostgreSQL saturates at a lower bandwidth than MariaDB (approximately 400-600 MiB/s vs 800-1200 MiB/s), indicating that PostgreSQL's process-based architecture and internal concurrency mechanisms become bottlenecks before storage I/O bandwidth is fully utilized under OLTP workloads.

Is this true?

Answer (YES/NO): NO